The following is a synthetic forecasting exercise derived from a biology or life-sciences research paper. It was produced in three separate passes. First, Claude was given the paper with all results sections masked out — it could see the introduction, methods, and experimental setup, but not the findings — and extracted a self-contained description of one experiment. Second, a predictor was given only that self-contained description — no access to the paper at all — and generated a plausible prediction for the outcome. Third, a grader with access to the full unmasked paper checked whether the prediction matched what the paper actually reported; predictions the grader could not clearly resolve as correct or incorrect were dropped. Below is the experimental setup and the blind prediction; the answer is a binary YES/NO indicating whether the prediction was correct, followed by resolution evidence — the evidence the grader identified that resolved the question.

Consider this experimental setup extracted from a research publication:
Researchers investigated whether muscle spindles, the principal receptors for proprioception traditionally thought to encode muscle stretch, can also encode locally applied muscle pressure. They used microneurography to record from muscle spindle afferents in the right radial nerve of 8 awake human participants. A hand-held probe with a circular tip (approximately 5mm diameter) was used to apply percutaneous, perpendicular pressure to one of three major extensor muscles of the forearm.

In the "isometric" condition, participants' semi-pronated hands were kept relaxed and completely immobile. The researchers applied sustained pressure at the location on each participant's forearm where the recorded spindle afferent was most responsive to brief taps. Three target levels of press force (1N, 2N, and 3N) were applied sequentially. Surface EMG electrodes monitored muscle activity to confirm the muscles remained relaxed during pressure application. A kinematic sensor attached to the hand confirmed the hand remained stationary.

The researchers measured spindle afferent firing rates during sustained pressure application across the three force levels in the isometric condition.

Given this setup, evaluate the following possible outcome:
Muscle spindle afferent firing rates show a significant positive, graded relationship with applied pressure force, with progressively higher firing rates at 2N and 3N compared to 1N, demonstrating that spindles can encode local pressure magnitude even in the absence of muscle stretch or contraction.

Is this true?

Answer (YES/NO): NO